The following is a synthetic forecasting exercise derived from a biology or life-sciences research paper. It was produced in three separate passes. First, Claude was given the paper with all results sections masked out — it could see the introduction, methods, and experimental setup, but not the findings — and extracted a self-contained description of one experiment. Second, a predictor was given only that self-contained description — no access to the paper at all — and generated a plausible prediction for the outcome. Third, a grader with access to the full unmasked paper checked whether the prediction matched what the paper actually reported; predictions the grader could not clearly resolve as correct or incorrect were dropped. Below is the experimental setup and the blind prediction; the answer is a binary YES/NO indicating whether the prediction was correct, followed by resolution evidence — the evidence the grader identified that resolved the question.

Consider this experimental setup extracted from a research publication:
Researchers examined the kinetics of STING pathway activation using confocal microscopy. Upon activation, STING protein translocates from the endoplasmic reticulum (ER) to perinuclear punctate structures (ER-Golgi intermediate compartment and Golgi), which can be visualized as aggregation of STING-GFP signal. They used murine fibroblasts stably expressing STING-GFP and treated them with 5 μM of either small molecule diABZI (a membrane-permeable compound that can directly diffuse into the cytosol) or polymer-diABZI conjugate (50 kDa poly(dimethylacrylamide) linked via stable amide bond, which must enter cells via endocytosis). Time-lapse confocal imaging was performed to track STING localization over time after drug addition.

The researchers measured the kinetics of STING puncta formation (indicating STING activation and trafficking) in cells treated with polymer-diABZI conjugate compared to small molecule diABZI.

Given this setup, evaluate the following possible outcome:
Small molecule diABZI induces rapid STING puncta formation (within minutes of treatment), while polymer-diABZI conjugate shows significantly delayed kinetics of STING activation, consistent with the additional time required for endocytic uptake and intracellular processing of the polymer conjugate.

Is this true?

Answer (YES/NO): NO